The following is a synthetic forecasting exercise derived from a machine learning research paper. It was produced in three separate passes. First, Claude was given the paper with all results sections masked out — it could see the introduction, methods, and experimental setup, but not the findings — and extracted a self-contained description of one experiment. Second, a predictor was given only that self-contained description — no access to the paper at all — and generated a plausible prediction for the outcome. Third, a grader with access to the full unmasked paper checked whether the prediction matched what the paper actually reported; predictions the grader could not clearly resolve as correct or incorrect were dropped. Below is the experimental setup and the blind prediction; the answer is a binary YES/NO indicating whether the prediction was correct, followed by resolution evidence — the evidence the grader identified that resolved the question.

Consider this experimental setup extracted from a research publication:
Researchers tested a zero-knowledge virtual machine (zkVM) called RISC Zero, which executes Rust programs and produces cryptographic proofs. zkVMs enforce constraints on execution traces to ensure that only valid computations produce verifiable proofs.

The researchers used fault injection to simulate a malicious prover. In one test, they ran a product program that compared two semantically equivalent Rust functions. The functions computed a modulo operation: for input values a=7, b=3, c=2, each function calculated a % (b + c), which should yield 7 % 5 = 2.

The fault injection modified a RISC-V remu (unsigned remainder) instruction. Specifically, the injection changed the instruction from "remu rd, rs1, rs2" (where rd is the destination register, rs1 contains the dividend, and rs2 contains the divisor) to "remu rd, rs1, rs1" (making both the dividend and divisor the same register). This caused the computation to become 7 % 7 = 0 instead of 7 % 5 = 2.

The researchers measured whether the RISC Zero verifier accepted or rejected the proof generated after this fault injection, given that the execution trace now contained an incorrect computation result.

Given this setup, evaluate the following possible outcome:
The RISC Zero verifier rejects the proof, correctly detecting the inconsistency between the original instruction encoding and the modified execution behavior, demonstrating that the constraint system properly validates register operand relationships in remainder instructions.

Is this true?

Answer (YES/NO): NO